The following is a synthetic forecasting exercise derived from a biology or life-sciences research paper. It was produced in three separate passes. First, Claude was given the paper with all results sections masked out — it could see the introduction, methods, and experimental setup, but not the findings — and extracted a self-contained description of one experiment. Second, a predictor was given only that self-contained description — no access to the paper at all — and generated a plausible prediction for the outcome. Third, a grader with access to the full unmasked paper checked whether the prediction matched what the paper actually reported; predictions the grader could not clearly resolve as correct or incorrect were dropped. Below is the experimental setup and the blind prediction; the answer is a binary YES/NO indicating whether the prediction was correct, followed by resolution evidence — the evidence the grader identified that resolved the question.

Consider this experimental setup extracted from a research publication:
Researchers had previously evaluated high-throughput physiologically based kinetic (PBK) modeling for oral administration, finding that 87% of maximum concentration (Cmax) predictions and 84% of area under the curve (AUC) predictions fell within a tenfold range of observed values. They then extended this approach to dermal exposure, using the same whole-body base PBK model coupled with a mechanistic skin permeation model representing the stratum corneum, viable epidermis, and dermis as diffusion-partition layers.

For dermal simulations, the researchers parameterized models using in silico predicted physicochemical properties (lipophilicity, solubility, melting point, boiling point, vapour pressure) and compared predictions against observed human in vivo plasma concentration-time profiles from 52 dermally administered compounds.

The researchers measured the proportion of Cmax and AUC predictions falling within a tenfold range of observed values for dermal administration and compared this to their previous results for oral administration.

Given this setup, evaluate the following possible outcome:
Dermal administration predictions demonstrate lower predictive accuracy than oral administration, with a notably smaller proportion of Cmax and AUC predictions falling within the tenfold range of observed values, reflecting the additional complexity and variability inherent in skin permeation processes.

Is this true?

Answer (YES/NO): YES